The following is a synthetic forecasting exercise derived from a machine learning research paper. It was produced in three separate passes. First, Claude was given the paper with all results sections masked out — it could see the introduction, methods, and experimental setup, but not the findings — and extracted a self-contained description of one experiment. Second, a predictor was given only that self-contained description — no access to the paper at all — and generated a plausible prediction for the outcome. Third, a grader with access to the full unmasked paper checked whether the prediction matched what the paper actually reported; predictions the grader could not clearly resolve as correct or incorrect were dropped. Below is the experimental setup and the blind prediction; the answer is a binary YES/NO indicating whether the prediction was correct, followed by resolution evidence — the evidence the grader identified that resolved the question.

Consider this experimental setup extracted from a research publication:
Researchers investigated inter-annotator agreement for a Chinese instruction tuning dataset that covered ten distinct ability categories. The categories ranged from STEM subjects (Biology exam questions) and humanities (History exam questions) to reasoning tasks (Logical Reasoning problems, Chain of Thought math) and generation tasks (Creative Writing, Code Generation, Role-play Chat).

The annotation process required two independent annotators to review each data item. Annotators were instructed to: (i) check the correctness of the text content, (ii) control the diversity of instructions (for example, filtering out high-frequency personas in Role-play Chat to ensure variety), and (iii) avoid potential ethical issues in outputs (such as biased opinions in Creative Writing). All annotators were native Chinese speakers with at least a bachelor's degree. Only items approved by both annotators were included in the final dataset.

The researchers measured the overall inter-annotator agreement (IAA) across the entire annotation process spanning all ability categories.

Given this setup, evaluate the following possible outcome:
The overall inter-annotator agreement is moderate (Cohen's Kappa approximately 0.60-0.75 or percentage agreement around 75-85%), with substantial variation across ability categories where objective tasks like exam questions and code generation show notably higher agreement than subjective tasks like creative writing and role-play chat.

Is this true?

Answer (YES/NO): NO